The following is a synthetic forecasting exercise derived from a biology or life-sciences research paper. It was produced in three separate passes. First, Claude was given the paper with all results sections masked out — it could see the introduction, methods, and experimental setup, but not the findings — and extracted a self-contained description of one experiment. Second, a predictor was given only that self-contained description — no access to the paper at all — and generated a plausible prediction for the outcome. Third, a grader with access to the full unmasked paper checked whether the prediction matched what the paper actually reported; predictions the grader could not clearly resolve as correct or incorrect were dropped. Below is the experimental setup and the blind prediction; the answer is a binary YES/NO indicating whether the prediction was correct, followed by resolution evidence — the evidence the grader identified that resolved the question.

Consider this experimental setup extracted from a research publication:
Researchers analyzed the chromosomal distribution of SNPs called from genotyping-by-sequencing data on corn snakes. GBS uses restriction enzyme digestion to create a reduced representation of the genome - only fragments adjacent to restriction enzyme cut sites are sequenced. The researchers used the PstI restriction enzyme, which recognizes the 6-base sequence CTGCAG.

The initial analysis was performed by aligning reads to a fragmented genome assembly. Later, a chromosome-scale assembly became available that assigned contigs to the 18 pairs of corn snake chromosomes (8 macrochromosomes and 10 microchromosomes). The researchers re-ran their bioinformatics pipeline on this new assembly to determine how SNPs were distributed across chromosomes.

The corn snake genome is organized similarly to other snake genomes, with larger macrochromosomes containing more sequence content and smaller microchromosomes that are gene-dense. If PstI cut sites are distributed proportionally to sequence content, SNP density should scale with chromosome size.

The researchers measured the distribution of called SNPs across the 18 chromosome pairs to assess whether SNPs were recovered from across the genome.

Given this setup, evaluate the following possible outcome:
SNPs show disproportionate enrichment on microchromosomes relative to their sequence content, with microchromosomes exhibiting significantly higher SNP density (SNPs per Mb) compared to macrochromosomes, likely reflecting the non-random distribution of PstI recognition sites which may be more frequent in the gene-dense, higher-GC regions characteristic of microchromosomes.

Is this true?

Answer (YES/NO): YES